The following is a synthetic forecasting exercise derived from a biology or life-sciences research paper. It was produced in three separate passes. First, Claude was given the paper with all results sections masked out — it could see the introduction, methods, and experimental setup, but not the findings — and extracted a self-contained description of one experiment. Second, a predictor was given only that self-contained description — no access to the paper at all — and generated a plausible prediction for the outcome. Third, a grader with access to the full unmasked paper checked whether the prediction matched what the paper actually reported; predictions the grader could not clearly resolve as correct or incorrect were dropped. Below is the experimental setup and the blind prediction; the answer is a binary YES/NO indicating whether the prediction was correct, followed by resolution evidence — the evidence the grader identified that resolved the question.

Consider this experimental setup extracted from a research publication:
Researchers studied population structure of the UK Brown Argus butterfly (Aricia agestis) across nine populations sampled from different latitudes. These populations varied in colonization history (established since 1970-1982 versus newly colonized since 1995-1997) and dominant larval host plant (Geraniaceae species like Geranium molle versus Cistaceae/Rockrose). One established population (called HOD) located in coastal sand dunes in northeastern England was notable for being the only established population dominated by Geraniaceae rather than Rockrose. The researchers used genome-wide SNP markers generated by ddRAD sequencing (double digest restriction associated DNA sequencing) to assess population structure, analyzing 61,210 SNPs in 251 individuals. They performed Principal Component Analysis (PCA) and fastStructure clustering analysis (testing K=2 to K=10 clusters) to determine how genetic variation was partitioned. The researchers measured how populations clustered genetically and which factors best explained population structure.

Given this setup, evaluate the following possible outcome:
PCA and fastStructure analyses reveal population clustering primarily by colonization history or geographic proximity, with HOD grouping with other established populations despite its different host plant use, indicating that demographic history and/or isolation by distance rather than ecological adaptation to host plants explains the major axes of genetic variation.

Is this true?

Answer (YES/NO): NO